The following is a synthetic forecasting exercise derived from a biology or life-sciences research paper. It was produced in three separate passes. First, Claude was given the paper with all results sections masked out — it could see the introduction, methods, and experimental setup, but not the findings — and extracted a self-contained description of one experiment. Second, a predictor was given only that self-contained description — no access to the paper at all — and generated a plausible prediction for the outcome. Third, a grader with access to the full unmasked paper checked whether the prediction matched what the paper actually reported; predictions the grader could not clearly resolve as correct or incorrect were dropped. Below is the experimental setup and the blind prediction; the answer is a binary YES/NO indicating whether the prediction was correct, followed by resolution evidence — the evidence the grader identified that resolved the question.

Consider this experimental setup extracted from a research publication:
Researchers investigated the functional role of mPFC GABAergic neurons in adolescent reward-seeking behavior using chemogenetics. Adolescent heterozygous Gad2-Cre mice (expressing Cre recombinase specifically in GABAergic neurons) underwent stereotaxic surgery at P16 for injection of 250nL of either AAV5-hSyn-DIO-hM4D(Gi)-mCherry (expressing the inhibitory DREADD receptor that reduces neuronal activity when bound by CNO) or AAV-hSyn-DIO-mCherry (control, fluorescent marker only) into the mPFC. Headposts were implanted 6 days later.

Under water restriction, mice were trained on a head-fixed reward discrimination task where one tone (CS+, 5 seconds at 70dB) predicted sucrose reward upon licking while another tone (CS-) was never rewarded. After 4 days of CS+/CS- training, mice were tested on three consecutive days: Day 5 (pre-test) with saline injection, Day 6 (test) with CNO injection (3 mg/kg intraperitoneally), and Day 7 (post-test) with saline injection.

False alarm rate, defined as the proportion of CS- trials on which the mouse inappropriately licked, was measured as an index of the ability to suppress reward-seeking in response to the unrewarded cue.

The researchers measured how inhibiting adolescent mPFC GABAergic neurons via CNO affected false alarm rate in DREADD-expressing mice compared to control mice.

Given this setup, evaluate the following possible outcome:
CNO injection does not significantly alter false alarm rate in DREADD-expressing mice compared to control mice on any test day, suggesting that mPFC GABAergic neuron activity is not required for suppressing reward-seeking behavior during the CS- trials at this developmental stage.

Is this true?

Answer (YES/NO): NO